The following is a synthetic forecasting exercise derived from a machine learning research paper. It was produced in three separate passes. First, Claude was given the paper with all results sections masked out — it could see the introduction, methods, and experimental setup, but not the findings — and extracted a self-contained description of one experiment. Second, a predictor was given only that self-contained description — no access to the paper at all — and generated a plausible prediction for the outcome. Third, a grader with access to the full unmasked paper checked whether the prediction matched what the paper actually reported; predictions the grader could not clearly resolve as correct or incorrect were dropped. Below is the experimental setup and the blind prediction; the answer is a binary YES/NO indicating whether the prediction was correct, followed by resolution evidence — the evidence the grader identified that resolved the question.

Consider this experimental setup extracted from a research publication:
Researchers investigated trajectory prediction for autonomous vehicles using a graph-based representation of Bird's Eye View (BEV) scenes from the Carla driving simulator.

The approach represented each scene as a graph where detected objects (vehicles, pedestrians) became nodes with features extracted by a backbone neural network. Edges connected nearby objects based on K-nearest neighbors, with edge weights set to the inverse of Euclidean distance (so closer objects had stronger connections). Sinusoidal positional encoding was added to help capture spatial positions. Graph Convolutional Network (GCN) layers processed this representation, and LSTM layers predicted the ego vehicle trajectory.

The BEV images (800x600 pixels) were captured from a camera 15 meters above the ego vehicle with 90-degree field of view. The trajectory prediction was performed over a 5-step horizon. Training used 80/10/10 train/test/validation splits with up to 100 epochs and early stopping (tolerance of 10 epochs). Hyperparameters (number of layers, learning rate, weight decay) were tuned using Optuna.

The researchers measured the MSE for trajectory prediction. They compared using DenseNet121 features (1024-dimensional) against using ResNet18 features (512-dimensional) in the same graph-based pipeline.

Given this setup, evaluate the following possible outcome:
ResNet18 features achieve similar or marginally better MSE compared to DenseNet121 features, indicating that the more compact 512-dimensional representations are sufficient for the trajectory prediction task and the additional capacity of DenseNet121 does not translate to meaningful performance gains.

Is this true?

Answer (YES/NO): NO